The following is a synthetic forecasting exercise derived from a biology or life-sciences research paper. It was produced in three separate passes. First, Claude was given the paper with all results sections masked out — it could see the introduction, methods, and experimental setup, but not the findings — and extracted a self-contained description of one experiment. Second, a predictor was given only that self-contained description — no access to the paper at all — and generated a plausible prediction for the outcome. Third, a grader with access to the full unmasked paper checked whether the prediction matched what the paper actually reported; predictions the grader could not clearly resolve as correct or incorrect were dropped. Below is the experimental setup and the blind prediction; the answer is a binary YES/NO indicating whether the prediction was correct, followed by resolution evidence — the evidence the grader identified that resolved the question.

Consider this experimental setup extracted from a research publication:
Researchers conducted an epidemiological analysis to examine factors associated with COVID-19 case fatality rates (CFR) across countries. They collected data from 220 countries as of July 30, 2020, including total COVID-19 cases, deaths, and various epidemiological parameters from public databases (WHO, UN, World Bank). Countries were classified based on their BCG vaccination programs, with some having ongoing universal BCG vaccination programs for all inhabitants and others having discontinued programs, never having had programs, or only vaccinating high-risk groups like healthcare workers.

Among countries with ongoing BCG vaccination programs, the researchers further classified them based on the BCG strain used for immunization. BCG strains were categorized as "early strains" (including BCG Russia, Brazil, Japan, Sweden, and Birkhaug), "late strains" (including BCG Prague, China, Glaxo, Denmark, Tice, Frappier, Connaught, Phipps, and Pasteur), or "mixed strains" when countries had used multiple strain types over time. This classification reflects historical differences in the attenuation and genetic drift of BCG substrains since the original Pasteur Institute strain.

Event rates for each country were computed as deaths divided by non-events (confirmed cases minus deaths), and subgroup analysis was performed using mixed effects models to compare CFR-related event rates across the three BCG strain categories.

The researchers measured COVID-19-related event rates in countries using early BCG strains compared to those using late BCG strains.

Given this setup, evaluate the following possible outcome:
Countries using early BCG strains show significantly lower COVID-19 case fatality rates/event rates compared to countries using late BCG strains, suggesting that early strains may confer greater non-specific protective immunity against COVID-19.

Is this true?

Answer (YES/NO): YES